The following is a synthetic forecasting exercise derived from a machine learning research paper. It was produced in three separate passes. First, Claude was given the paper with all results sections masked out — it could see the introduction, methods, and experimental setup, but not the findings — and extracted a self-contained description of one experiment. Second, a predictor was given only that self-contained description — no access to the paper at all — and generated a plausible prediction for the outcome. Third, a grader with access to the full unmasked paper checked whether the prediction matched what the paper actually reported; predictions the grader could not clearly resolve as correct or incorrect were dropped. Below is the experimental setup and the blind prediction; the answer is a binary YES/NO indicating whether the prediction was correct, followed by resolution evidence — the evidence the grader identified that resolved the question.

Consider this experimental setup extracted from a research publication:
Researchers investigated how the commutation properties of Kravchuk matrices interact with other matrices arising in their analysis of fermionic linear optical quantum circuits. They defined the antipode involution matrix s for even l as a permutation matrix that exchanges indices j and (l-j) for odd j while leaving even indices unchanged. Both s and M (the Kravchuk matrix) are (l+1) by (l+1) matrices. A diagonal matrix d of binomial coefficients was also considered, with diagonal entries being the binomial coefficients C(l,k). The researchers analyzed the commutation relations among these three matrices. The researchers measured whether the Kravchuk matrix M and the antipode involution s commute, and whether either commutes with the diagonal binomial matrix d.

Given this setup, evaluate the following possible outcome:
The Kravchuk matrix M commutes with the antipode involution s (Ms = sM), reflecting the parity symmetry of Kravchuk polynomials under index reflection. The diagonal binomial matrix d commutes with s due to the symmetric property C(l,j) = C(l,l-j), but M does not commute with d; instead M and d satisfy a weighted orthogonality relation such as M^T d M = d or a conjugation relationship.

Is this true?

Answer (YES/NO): YES